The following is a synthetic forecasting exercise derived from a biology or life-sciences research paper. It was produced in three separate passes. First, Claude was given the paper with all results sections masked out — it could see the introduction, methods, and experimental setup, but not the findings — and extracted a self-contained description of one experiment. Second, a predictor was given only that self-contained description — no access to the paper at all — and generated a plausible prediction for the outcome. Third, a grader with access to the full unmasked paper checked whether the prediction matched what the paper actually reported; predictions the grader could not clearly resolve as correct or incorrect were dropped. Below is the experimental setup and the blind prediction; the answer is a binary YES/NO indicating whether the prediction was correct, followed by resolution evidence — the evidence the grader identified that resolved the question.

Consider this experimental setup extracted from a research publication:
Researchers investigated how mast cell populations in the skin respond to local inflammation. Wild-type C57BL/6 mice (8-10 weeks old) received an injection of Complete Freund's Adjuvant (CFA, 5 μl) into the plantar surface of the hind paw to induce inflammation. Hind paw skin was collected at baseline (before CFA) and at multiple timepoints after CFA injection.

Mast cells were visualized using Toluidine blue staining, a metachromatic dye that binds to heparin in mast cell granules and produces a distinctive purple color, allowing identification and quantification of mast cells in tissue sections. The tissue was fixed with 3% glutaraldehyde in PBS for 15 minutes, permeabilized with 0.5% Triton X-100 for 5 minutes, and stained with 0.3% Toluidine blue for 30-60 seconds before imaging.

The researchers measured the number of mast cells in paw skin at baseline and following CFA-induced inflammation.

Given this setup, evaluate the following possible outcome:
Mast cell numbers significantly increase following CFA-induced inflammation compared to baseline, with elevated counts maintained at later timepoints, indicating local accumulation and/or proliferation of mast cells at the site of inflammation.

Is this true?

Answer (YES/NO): YES